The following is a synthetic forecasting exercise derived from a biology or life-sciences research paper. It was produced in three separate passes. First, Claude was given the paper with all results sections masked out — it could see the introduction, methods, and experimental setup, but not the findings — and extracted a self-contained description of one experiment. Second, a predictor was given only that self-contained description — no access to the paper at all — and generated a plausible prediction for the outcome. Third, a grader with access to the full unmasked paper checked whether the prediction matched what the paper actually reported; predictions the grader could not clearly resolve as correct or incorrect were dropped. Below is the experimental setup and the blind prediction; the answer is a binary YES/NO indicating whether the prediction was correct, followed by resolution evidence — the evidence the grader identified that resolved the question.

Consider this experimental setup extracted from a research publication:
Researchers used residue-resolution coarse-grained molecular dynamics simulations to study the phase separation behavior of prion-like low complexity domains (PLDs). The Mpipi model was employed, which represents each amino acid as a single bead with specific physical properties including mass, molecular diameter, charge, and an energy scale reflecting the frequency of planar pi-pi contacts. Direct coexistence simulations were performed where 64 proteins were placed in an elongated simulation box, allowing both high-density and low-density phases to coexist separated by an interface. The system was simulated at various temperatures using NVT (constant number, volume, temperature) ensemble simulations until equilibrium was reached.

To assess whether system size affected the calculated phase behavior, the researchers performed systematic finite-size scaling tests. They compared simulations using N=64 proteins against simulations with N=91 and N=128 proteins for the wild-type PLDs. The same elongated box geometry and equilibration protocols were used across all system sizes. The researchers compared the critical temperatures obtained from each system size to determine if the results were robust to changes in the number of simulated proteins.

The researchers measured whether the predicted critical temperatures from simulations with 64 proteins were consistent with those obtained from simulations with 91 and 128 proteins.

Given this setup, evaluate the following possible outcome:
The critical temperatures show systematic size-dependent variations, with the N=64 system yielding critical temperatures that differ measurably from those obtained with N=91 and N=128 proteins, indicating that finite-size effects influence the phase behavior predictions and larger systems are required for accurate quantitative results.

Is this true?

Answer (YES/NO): NO